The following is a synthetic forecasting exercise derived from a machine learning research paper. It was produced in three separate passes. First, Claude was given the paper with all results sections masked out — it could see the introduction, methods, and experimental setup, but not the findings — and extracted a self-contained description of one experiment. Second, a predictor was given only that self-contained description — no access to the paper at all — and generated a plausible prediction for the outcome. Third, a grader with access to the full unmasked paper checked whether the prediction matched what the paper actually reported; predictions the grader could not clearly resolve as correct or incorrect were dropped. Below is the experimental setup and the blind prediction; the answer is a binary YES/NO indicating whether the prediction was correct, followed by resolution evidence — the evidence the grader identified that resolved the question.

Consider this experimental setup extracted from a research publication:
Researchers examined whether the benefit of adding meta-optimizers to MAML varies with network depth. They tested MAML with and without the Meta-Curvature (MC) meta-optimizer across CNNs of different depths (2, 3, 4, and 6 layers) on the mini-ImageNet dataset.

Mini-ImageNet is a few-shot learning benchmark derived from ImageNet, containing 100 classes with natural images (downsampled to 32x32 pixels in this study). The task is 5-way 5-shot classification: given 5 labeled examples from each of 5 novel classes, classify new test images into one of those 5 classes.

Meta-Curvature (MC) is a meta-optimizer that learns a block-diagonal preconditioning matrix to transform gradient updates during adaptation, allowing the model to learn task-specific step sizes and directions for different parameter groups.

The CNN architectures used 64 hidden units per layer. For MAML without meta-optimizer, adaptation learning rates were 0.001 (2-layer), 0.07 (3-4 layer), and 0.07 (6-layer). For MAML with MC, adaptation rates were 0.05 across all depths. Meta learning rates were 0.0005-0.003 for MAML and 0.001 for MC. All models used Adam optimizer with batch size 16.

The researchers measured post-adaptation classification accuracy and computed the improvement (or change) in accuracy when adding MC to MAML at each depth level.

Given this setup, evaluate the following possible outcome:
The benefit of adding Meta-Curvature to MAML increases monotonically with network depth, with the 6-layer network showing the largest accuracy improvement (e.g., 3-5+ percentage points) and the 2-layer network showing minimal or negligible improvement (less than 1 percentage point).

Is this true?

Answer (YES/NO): NO